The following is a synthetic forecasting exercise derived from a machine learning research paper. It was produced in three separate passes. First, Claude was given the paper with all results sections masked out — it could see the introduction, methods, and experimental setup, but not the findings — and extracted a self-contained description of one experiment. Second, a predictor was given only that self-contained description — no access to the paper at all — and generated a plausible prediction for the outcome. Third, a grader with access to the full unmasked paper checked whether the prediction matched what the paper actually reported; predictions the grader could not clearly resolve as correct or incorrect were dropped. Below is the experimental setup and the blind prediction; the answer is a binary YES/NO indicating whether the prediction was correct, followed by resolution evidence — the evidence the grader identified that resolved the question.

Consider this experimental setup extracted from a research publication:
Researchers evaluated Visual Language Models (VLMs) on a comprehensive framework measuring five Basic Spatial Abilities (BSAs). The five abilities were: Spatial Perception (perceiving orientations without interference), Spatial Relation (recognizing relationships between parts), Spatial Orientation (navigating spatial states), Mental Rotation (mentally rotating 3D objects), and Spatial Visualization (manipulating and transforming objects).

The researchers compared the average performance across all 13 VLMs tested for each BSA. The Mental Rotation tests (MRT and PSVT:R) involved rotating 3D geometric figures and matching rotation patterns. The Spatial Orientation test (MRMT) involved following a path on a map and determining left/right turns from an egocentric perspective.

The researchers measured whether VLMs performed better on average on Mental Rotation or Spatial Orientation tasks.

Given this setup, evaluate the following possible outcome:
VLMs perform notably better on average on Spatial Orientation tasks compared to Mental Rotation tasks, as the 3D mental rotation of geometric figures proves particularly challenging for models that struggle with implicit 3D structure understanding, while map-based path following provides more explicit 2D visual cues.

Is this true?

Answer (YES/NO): YES